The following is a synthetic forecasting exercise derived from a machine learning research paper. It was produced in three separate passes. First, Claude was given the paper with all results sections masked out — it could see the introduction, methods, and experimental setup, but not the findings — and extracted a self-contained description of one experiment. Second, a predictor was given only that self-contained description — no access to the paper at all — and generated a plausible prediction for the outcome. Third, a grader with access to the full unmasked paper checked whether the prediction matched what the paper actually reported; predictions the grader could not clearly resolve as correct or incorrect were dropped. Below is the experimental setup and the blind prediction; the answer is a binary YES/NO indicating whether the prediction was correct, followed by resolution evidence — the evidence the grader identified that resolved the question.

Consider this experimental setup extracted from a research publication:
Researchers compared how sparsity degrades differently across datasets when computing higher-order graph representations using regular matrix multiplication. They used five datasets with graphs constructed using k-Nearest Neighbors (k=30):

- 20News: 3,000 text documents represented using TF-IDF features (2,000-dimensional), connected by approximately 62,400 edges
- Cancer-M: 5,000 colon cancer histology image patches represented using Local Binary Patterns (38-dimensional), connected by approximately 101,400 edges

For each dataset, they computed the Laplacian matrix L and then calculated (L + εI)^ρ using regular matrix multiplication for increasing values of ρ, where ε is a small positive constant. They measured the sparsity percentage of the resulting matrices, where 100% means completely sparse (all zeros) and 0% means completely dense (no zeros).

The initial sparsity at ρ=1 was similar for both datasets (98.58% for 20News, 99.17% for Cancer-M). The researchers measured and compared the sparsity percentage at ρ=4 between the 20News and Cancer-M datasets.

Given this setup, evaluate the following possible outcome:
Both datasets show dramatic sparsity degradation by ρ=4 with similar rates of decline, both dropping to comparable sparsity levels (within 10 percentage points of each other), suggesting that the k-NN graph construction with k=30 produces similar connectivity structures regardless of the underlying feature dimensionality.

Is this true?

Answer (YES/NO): NO